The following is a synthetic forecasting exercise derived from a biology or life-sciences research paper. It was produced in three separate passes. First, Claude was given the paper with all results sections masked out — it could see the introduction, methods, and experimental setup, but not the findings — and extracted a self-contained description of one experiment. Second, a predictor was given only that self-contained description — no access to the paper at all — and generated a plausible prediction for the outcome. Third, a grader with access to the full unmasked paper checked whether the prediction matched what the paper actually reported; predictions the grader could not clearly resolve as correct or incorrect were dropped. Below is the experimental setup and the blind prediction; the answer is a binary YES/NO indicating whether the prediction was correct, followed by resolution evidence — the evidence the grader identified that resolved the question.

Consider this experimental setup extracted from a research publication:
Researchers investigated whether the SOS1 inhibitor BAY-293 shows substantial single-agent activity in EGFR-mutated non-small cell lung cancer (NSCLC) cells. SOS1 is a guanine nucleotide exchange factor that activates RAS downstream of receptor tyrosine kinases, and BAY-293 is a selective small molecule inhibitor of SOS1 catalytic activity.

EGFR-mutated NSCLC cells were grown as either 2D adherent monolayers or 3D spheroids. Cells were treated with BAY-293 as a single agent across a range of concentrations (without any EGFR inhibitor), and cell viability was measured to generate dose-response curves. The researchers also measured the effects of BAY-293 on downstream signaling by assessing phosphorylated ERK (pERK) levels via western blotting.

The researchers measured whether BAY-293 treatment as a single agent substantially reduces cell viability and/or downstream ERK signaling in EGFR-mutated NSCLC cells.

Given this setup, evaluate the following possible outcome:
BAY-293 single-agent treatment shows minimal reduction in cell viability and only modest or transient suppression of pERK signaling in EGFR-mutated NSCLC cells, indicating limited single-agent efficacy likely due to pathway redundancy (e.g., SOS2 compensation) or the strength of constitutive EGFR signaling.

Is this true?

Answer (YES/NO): NO